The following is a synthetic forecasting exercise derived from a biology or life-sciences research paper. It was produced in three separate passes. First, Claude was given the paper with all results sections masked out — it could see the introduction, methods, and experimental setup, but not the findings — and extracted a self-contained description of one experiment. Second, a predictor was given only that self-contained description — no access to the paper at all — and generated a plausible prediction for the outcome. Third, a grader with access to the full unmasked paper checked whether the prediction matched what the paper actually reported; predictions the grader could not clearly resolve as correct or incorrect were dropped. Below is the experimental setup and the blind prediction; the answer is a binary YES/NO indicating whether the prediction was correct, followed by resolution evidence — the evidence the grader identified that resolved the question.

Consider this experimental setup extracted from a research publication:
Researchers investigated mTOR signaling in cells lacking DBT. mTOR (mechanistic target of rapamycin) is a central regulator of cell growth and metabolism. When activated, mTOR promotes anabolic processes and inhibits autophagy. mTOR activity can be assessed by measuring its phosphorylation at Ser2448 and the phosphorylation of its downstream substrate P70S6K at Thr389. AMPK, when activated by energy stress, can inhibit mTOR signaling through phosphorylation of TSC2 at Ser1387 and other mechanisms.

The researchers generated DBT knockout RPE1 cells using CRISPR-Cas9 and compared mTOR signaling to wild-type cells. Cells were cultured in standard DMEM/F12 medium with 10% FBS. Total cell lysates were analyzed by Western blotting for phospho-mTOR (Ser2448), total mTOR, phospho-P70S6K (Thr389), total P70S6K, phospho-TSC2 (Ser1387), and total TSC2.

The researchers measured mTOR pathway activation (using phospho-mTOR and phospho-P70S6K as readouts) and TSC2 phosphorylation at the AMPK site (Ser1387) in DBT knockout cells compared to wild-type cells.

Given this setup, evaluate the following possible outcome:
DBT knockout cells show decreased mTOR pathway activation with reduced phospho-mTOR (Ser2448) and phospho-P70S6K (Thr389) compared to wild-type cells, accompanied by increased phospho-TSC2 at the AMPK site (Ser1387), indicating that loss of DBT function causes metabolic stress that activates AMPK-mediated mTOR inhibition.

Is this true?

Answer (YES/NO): NO